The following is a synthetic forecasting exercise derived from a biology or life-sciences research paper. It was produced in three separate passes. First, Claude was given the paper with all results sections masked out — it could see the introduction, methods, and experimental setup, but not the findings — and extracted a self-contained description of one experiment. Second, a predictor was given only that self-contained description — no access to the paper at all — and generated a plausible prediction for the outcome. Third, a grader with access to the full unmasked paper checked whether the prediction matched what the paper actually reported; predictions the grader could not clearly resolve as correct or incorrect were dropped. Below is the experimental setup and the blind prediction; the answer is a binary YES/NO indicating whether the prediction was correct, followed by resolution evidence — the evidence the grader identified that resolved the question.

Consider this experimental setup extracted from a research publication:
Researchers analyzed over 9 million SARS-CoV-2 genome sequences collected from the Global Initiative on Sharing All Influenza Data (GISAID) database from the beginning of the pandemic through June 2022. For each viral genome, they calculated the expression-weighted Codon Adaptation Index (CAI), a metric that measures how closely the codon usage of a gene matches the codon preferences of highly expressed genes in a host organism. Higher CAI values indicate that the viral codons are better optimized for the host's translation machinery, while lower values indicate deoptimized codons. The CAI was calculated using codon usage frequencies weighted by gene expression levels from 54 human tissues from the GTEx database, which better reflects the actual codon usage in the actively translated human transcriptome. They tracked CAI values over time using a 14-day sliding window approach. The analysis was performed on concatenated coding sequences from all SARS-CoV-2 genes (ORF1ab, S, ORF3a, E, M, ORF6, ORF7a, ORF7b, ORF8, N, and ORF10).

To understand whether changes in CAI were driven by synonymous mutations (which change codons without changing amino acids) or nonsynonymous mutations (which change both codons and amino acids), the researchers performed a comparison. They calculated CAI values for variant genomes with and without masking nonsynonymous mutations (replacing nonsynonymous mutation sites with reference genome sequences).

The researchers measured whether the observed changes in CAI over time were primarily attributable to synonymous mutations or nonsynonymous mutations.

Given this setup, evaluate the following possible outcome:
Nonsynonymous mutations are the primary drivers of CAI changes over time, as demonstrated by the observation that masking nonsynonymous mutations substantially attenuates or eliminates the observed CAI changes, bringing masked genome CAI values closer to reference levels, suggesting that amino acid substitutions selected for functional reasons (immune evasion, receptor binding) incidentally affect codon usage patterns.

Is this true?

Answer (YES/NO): YES